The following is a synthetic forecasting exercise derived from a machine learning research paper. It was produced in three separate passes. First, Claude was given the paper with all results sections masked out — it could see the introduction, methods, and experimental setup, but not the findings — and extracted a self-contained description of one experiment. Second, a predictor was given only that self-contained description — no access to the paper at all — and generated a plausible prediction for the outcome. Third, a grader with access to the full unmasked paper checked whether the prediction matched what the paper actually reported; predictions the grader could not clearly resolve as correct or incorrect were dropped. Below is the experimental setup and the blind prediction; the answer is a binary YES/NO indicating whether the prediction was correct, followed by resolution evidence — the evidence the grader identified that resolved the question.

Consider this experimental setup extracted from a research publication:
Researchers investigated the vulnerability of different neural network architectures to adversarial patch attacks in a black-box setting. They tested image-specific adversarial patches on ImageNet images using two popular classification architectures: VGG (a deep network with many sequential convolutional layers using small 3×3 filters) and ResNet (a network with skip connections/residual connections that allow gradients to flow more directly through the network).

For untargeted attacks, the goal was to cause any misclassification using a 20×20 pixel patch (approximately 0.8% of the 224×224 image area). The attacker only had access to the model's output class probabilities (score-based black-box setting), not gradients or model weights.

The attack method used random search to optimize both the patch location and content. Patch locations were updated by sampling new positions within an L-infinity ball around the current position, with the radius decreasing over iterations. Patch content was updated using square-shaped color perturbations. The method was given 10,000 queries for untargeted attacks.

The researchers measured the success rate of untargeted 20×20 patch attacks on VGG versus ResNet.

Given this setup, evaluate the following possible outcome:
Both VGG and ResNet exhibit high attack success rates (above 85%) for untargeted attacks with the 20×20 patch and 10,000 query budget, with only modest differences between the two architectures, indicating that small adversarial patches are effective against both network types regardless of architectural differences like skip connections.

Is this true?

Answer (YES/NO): NO